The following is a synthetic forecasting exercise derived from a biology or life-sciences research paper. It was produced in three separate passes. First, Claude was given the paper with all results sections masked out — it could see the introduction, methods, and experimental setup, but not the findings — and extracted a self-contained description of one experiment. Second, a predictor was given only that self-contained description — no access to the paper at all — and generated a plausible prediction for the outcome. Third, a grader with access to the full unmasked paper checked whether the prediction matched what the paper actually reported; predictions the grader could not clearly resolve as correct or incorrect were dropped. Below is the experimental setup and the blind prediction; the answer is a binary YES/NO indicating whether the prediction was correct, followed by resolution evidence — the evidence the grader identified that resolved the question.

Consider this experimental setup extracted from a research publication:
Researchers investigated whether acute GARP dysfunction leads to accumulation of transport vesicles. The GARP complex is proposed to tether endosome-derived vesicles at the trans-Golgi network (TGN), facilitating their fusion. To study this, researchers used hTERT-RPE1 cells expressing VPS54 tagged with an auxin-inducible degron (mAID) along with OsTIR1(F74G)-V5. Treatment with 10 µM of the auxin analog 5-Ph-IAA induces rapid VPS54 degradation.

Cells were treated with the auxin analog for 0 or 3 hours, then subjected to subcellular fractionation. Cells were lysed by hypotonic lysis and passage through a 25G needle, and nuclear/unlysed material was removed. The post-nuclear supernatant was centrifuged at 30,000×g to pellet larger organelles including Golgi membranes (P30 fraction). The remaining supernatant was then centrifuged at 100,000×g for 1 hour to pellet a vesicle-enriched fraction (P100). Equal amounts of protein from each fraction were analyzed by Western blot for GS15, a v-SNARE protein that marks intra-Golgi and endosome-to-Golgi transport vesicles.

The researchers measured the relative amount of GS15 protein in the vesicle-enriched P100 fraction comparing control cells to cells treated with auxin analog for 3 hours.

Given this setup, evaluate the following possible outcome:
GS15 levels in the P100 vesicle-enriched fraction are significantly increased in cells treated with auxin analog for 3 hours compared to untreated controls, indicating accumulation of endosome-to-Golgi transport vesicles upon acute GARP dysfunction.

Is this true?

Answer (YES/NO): YES